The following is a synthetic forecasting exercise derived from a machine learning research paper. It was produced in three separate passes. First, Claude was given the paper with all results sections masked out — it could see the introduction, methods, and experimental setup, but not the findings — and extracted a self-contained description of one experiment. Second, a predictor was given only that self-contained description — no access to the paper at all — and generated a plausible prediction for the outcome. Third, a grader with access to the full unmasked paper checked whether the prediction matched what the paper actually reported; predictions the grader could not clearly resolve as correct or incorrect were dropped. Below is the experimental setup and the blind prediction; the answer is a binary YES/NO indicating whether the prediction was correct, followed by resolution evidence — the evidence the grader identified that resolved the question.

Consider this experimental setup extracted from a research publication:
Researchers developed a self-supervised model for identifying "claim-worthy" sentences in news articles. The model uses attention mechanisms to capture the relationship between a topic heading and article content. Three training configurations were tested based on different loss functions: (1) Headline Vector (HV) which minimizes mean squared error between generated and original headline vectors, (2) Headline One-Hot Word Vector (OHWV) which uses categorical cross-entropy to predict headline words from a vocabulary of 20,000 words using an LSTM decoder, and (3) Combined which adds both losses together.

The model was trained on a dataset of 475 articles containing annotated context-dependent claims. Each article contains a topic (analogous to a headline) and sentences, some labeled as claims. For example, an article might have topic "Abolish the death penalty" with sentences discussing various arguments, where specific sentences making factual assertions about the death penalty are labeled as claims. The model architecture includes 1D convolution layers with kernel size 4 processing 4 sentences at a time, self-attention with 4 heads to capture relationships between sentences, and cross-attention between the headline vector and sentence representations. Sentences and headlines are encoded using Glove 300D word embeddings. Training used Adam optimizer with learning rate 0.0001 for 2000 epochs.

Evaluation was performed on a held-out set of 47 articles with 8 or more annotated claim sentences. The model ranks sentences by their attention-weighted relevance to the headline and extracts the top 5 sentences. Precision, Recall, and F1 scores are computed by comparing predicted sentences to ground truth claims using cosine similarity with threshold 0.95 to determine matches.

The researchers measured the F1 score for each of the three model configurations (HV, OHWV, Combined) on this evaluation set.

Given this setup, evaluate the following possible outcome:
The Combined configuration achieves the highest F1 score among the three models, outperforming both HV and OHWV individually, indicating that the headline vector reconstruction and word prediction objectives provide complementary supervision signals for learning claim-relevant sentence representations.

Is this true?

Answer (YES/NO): YES